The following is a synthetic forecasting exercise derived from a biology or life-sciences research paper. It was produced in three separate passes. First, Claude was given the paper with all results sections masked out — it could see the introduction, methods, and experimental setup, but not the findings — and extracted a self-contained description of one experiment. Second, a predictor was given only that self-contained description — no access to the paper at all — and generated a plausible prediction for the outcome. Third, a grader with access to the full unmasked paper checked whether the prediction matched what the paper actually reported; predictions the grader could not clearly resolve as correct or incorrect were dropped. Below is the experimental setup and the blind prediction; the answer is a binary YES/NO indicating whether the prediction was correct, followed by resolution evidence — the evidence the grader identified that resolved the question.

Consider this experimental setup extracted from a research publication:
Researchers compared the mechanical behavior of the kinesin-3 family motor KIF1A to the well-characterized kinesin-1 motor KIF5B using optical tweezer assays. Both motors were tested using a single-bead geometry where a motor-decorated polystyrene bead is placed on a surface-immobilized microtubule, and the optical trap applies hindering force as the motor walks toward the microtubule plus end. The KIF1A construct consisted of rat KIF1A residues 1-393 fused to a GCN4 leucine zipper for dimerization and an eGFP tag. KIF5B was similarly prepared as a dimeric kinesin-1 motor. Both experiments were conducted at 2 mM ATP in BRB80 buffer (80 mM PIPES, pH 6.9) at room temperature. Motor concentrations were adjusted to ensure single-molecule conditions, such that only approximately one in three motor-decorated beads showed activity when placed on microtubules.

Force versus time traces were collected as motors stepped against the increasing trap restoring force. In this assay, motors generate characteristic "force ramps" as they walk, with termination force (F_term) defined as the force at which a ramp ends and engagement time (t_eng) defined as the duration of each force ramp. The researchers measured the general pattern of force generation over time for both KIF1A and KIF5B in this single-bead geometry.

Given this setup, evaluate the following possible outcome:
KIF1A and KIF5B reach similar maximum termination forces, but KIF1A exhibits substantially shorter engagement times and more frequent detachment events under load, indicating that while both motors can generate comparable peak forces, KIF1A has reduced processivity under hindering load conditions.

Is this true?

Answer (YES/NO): NO